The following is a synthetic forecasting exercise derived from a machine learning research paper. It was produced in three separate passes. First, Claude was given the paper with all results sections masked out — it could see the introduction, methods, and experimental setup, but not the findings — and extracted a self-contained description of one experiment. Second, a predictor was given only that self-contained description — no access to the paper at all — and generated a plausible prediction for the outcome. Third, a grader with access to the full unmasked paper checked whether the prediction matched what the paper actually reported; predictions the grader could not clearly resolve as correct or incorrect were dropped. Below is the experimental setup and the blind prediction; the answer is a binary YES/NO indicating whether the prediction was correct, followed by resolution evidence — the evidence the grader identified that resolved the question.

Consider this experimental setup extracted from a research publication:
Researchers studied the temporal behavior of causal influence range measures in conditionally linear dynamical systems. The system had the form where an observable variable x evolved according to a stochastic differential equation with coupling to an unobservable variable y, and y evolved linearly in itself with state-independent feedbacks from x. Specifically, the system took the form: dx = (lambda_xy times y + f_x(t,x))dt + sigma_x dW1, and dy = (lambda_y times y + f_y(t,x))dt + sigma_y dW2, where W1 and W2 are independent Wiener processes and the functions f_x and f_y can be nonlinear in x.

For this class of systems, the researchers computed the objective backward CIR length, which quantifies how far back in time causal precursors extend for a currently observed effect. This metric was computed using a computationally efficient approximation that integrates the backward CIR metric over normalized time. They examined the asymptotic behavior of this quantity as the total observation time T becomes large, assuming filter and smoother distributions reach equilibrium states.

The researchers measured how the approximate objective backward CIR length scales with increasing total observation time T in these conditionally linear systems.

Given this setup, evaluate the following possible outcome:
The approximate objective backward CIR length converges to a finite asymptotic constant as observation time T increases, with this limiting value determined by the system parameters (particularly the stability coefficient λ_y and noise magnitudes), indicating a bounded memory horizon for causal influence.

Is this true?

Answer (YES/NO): NO